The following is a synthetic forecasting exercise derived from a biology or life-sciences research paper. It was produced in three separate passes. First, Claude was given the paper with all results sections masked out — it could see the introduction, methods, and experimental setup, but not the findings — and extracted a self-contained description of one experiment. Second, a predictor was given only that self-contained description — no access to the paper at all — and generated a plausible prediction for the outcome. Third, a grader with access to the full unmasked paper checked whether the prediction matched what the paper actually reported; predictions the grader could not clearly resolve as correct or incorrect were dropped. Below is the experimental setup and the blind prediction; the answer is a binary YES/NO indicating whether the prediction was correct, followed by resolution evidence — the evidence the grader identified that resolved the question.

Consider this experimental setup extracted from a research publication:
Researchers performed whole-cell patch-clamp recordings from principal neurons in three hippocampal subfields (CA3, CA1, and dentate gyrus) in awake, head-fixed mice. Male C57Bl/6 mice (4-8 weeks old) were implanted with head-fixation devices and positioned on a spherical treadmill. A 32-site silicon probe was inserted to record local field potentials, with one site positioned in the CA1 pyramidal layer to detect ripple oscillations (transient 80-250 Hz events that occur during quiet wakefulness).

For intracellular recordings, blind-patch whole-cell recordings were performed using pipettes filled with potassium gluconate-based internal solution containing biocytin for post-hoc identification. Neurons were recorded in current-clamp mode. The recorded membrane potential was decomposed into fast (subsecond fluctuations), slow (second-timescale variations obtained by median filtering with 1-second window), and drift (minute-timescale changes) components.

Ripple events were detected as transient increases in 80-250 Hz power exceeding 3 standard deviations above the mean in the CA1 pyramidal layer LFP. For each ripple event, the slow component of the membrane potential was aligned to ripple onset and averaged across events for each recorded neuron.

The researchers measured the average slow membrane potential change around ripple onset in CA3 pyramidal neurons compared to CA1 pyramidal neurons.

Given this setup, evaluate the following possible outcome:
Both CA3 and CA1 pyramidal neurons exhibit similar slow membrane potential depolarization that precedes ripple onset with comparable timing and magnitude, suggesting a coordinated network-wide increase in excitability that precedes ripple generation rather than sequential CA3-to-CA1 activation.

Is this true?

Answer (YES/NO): NO